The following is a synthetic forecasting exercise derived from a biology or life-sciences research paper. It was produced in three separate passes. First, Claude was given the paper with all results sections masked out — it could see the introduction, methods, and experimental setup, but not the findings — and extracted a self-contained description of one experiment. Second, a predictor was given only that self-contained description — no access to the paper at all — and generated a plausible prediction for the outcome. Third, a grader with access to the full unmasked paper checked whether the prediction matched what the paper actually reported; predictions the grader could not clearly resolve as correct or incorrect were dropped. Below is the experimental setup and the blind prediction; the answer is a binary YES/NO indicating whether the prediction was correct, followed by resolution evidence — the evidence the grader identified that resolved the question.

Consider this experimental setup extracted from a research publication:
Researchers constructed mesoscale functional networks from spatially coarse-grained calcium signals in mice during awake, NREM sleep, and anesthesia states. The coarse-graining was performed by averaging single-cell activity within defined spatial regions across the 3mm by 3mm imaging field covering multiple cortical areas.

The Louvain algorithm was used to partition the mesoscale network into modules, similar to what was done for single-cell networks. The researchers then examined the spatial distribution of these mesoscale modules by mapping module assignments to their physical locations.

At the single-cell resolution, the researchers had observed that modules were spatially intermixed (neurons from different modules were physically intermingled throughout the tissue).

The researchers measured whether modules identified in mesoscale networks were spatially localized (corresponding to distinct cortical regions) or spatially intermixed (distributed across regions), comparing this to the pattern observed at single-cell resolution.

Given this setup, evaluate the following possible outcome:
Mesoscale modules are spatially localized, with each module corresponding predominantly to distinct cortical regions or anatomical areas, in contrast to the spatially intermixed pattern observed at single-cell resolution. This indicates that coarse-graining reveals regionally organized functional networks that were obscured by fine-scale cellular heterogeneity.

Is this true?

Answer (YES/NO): YES